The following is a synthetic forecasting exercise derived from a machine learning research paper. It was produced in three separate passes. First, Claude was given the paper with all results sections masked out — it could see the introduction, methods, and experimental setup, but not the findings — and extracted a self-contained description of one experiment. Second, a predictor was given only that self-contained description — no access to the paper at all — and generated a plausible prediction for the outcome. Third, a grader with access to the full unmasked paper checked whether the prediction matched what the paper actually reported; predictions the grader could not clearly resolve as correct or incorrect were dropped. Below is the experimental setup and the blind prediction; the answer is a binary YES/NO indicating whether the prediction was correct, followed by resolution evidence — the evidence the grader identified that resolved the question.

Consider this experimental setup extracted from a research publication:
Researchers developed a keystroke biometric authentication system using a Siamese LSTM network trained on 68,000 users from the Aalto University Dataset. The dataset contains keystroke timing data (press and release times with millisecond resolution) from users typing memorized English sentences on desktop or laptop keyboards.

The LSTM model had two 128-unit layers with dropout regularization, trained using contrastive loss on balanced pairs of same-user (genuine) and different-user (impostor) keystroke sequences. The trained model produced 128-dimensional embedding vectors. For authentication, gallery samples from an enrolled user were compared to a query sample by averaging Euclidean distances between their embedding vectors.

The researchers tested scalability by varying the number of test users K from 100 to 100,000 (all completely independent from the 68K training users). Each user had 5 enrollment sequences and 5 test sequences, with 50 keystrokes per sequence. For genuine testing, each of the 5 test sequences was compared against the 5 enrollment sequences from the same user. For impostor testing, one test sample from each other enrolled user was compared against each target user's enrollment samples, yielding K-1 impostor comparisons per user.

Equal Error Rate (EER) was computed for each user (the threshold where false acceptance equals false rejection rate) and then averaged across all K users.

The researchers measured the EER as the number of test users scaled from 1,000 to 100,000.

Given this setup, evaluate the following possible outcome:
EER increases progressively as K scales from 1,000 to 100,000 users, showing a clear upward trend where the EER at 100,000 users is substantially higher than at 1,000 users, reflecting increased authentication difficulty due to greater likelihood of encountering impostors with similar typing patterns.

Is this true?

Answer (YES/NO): NO